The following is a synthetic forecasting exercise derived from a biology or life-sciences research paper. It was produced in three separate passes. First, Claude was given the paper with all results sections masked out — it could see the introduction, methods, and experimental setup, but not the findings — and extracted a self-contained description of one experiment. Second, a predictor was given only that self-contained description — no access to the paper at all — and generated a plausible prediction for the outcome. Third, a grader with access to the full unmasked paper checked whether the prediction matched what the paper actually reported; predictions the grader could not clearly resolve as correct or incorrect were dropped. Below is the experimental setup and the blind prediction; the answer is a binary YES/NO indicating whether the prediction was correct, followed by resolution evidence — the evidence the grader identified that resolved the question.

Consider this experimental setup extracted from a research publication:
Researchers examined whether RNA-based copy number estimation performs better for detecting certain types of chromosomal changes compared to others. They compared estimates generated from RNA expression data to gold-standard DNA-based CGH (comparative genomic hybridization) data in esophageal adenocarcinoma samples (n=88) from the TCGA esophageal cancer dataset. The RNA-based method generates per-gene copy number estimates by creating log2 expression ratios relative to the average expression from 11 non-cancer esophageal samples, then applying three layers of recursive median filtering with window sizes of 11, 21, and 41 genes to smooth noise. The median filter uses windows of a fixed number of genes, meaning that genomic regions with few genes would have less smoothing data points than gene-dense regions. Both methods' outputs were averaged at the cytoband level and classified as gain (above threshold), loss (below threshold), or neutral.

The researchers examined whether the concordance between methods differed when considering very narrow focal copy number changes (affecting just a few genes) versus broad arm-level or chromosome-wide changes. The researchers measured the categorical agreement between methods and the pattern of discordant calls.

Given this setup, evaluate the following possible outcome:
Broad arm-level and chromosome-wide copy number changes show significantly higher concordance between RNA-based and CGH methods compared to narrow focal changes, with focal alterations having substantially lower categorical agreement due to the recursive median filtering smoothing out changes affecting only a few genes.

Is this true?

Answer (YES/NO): YES